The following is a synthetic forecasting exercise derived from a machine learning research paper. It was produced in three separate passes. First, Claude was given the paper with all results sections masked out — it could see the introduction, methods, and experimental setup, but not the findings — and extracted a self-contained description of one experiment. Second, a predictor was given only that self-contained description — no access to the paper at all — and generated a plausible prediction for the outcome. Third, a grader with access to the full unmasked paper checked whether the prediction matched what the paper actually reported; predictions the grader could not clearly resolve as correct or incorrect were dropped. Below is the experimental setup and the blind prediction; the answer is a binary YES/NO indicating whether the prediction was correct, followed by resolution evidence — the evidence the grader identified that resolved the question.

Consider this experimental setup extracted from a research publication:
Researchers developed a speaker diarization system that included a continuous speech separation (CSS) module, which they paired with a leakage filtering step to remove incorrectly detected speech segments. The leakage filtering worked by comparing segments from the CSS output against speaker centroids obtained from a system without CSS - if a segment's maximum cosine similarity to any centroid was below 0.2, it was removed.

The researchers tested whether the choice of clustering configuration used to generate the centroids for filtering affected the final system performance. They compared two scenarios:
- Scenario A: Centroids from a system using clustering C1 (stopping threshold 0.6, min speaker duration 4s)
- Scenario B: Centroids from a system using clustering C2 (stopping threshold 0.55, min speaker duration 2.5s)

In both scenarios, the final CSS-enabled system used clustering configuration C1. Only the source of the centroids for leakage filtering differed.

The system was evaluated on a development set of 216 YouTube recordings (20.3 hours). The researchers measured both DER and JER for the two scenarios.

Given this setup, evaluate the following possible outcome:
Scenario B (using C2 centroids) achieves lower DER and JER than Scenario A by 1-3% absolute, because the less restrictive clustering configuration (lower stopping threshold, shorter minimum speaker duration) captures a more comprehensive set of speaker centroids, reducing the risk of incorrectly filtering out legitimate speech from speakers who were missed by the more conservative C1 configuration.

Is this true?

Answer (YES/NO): NO